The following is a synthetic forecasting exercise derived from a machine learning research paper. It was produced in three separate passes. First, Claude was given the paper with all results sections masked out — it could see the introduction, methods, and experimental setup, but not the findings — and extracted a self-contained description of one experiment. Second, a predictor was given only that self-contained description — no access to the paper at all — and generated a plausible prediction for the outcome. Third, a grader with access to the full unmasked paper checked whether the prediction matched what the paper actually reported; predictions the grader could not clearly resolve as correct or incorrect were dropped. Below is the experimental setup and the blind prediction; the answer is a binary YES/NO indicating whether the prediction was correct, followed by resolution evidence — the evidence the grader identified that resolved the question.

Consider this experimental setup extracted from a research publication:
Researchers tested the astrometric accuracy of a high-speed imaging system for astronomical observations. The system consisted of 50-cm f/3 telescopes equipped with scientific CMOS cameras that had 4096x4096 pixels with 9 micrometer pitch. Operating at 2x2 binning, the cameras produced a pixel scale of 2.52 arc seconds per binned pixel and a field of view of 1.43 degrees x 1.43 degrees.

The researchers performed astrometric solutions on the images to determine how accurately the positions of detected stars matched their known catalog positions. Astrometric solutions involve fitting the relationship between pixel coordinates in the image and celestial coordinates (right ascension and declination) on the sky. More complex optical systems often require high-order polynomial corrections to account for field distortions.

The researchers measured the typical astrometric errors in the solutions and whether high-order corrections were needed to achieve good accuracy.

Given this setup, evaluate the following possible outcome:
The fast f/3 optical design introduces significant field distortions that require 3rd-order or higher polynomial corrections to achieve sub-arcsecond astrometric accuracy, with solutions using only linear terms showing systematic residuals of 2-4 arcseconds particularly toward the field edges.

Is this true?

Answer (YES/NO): NO